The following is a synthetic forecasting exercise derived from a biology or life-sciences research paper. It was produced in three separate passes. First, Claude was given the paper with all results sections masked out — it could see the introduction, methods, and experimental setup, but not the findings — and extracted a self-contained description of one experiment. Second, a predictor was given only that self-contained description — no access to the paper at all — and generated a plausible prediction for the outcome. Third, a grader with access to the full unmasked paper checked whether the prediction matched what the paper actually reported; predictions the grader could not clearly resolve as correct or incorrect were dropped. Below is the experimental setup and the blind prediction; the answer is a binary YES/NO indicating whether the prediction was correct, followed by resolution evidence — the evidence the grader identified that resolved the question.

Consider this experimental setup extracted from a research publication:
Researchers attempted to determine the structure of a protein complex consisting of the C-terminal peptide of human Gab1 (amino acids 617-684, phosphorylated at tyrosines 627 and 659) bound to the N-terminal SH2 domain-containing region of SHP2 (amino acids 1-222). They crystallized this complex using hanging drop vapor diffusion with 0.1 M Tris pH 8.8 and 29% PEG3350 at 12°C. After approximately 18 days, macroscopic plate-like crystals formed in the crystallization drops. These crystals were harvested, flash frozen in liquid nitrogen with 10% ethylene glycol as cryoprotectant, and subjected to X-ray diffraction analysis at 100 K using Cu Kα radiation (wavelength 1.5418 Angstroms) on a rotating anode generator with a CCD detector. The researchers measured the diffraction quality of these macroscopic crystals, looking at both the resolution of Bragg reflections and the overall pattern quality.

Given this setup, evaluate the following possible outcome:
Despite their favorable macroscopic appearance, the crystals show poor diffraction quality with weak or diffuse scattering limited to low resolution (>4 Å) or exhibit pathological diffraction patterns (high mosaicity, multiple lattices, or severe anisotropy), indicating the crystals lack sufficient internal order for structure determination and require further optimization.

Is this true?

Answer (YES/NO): YES